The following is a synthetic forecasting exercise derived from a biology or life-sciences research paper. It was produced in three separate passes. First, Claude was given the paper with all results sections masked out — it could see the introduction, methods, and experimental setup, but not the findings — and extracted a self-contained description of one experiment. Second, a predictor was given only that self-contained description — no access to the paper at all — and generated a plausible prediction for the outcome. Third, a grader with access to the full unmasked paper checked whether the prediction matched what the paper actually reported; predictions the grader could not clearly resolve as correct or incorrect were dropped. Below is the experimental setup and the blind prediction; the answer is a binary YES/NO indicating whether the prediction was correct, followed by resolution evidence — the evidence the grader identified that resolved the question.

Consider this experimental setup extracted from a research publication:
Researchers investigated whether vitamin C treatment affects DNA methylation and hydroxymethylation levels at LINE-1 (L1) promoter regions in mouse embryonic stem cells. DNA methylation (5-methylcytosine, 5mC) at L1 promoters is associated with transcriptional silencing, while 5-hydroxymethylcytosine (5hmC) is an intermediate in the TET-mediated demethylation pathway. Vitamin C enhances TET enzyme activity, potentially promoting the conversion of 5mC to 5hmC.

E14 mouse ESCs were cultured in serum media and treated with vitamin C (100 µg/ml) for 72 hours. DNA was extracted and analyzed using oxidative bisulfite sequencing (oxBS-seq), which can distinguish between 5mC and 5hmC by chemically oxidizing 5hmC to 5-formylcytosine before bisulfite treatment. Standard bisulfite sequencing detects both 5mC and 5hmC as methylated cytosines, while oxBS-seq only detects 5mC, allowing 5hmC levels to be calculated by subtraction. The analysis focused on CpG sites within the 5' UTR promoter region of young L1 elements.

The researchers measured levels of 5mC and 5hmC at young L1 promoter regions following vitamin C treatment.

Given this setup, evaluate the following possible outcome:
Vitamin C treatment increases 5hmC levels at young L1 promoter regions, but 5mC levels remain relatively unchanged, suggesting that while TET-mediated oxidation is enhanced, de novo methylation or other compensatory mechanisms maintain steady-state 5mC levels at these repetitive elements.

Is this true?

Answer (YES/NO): NO